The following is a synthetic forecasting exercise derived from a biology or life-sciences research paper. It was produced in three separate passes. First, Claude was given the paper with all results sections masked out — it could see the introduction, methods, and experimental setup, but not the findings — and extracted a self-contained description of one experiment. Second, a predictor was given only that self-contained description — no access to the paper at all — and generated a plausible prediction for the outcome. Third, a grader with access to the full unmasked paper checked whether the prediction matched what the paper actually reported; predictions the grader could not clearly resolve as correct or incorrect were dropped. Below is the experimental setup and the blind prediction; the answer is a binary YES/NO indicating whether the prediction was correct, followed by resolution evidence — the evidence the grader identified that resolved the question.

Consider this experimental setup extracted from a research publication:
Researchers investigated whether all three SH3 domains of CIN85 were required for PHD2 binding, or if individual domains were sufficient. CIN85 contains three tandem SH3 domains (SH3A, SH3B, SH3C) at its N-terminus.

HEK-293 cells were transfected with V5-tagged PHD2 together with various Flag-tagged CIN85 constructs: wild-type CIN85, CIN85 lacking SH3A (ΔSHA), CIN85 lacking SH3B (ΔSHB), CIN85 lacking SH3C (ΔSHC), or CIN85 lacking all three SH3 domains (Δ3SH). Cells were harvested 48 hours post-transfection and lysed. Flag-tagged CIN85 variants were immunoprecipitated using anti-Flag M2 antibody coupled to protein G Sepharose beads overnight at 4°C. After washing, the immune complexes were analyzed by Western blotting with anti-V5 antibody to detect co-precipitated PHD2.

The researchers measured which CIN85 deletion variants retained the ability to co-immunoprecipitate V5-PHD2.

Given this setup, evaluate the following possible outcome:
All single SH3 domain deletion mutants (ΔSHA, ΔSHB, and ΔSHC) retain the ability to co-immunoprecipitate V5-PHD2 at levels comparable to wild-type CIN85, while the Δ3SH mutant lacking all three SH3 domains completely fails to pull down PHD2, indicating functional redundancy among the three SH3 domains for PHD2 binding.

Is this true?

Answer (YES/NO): YES